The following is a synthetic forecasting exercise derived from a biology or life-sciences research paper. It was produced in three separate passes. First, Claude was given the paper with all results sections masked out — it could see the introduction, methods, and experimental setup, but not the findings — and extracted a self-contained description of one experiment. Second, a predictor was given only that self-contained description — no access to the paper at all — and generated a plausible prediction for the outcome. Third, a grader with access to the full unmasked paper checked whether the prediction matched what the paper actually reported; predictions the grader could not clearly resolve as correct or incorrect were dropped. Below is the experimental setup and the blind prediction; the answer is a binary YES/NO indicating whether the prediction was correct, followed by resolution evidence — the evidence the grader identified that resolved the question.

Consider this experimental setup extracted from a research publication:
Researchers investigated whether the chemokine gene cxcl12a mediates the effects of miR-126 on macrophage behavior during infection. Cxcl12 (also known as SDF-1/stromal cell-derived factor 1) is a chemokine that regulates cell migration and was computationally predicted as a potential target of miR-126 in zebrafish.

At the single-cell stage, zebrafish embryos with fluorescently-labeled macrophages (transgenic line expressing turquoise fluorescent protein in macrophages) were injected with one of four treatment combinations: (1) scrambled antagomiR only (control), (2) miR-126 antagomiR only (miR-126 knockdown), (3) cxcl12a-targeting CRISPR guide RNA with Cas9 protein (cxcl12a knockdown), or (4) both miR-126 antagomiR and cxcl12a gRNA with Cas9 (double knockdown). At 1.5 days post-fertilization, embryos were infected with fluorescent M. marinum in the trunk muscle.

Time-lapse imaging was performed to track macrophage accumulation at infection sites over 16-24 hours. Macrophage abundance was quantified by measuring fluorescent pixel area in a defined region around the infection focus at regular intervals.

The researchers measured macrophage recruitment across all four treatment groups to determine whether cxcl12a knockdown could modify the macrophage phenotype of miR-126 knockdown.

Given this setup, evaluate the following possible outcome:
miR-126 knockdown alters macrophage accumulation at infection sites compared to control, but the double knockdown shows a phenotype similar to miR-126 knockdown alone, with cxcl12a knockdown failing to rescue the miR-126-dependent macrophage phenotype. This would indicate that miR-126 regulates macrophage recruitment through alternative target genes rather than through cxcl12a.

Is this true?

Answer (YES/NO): NO